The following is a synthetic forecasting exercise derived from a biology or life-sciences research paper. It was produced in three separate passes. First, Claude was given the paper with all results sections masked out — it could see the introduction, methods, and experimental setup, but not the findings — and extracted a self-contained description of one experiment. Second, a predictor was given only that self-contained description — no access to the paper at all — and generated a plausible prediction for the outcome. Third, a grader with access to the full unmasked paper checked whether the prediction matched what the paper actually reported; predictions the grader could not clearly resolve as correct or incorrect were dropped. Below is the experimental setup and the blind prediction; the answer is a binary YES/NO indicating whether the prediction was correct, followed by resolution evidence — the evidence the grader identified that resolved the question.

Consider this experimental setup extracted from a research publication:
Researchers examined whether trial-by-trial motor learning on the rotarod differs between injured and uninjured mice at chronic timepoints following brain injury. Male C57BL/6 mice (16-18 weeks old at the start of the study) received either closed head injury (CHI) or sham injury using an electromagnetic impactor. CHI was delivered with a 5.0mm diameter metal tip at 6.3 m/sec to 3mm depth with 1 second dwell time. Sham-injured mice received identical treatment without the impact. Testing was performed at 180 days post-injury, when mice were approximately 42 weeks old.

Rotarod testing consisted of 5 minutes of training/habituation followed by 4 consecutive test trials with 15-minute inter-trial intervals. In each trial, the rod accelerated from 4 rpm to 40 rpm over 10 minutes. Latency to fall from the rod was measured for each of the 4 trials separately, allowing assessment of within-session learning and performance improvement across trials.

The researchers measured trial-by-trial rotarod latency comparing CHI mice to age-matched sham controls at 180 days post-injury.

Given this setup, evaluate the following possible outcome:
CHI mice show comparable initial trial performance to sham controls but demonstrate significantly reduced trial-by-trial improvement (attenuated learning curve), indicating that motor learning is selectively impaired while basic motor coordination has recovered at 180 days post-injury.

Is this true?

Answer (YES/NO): YES